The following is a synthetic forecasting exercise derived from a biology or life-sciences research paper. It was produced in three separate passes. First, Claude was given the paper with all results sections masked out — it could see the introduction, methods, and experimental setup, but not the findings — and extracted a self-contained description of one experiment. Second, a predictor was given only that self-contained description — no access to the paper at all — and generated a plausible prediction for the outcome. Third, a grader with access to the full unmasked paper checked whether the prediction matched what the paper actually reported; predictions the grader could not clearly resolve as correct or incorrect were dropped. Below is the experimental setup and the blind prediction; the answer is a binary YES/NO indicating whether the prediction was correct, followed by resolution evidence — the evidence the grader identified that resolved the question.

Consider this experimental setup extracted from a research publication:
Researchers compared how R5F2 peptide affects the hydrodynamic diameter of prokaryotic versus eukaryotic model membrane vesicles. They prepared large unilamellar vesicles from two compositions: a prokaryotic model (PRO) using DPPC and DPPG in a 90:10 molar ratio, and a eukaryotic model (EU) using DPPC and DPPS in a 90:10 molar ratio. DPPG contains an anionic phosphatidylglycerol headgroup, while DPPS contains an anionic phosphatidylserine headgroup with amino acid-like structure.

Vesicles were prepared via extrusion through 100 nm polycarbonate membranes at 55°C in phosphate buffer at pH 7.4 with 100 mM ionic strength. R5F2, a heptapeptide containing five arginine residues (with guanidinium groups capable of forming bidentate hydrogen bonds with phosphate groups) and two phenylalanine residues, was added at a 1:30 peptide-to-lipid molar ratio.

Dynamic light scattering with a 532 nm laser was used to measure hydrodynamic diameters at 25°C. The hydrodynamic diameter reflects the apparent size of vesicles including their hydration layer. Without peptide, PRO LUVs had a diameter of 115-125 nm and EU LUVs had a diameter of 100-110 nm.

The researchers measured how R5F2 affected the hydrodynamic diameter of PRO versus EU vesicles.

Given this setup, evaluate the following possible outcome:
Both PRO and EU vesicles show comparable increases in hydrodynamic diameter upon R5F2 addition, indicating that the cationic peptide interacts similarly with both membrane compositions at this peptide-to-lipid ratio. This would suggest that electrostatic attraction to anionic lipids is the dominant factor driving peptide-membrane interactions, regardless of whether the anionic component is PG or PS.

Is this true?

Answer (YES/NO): NO